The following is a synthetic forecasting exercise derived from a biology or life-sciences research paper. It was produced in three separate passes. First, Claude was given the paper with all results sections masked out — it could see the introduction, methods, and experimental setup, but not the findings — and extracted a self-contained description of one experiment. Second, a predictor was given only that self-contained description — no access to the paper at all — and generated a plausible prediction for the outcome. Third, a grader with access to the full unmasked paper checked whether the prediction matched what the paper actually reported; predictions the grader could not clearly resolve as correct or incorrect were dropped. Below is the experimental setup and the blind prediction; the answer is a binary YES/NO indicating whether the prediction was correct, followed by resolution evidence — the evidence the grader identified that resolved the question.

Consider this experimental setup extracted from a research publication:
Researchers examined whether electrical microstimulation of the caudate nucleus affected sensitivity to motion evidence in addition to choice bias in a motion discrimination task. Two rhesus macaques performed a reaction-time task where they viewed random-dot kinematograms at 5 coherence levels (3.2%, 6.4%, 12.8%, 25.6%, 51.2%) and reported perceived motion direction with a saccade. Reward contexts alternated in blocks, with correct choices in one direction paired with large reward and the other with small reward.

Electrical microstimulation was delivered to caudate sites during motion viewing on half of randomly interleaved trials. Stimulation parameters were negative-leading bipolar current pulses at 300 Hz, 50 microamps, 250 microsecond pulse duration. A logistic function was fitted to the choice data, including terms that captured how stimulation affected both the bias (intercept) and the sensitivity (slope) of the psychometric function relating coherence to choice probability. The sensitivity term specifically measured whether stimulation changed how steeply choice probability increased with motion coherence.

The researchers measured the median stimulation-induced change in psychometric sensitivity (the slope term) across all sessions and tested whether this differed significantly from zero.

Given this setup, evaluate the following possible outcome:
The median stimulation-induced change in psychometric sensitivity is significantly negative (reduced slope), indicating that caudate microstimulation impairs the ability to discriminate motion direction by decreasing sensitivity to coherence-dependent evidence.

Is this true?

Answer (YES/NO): YES